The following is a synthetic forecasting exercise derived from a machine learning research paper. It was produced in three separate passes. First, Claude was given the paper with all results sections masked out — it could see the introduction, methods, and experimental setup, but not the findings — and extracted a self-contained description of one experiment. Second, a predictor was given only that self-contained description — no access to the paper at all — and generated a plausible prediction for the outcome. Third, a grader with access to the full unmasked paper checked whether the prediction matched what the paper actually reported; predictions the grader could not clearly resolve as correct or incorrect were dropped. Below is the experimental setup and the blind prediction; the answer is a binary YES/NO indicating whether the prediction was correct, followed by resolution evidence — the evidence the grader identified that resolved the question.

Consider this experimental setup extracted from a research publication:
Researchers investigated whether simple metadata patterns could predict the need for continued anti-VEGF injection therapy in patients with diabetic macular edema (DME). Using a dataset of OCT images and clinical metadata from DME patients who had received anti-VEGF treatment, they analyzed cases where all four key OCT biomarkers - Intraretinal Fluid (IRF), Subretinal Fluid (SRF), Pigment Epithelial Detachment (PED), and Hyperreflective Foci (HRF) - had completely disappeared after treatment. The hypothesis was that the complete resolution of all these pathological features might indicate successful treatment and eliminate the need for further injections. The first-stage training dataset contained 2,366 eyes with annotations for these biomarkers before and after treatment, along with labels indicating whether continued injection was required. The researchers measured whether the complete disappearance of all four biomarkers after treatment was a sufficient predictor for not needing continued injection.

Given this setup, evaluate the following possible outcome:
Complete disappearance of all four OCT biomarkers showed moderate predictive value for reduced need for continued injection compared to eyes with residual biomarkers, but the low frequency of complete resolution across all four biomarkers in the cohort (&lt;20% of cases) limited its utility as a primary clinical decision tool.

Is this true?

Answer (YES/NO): NO